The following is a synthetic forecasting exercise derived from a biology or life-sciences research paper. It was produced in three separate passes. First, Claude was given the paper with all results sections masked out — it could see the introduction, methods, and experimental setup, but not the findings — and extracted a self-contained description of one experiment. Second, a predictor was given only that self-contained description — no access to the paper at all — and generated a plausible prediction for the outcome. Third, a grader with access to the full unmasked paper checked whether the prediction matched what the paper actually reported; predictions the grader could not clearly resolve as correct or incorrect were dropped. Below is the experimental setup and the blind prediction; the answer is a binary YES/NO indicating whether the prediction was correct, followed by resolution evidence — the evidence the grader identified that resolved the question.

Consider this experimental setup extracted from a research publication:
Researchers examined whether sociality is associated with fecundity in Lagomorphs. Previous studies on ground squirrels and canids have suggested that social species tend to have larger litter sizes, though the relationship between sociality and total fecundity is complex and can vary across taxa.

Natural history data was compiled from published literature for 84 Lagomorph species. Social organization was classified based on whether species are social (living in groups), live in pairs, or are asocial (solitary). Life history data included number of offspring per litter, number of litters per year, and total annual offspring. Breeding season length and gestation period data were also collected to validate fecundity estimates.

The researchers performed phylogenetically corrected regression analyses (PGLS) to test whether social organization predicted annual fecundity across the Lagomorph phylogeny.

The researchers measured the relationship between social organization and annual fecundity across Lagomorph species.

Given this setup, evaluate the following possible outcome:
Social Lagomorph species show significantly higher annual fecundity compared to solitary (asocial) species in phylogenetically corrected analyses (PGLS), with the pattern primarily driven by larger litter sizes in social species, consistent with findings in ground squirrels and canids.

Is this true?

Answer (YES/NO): YES